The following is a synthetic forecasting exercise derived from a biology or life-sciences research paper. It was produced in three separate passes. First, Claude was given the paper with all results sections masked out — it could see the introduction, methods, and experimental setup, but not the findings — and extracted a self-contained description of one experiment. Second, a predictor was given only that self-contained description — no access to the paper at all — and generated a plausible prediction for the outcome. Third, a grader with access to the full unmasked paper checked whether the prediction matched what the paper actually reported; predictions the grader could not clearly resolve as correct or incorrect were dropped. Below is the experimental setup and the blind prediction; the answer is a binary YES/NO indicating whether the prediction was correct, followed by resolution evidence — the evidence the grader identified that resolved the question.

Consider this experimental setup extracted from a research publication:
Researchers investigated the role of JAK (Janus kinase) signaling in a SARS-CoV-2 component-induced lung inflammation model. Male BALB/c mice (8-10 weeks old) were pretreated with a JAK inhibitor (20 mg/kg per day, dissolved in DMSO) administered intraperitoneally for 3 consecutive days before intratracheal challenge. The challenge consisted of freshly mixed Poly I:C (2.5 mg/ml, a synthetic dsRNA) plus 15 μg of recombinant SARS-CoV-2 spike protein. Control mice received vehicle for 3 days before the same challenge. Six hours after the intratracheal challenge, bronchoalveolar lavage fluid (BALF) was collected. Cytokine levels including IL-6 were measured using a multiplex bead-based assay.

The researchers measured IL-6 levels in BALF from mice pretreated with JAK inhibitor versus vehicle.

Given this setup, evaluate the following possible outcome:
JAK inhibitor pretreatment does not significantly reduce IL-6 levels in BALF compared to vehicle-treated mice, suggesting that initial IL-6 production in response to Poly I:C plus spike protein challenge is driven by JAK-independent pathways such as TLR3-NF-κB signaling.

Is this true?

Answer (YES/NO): NO